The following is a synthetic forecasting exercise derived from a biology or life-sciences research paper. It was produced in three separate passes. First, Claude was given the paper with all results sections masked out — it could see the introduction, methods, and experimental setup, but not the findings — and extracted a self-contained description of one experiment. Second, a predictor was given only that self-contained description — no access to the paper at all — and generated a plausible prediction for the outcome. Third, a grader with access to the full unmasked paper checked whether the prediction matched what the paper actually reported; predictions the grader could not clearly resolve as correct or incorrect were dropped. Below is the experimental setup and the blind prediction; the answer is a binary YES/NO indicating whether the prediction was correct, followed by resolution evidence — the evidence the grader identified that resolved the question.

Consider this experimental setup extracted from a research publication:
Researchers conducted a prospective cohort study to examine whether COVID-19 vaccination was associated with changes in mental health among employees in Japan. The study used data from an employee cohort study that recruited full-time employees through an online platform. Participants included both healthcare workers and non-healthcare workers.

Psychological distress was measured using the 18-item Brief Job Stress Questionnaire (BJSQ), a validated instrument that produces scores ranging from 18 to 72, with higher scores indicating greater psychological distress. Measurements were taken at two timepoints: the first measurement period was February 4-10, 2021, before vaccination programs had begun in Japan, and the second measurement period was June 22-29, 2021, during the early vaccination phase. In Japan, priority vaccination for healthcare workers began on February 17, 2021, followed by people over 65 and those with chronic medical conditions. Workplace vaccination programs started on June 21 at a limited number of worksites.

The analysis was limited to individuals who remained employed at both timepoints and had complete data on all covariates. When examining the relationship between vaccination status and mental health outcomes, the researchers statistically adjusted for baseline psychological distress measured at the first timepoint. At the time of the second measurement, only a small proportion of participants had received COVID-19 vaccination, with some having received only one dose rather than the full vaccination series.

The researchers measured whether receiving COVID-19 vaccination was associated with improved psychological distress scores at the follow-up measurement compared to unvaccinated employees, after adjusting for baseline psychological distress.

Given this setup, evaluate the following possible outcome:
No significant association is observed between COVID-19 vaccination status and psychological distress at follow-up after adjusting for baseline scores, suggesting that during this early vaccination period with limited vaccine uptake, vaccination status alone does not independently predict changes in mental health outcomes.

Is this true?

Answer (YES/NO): YES